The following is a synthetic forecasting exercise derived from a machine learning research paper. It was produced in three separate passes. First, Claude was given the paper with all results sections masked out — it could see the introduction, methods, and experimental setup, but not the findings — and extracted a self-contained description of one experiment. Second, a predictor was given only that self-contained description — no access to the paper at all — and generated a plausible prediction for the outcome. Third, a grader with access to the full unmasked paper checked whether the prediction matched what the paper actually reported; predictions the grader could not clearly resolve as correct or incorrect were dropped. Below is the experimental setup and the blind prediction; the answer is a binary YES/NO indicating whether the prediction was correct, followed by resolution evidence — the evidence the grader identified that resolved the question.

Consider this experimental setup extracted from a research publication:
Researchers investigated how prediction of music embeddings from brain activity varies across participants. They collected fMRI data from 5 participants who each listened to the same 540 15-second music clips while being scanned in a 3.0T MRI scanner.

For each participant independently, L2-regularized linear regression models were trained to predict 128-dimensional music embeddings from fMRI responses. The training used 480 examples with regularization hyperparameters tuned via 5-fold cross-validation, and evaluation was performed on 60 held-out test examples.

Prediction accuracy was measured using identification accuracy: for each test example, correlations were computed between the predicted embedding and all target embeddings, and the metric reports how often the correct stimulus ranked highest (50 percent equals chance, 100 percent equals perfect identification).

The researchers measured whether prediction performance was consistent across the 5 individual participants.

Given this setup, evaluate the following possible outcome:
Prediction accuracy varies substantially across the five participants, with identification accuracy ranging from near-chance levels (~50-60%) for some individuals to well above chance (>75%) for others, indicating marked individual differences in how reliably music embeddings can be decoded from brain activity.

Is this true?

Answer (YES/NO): NO